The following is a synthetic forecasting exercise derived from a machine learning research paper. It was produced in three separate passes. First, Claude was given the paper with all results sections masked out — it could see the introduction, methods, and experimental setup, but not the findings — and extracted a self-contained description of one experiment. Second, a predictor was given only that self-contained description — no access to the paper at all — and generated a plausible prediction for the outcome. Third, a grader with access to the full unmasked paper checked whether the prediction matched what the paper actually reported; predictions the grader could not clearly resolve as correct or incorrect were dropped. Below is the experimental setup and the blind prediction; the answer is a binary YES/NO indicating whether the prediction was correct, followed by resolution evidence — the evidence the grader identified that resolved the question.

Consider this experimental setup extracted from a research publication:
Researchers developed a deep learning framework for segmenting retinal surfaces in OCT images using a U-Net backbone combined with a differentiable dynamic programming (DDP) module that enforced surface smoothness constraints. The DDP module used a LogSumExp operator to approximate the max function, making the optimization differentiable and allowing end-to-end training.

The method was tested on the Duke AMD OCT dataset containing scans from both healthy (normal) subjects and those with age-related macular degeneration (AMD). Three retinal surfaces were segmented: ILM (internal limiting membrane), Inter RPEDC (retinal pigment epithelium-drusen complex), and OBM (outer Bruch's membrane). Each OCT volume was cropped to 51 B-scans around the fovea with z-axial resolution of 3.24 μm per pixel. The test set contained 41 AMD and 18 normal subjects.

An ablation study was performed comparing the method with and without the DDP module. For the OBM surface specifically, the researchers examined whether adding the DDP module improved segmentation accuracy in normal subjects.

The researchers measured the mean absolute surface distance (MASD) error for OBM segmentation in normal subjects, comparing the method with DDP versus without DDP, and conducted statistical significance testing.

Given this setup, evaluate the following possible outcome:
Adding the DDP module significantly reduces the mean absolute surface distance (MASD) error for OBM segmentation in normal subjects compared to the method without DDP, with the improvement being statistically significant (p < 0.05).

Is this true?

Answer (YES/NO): NO